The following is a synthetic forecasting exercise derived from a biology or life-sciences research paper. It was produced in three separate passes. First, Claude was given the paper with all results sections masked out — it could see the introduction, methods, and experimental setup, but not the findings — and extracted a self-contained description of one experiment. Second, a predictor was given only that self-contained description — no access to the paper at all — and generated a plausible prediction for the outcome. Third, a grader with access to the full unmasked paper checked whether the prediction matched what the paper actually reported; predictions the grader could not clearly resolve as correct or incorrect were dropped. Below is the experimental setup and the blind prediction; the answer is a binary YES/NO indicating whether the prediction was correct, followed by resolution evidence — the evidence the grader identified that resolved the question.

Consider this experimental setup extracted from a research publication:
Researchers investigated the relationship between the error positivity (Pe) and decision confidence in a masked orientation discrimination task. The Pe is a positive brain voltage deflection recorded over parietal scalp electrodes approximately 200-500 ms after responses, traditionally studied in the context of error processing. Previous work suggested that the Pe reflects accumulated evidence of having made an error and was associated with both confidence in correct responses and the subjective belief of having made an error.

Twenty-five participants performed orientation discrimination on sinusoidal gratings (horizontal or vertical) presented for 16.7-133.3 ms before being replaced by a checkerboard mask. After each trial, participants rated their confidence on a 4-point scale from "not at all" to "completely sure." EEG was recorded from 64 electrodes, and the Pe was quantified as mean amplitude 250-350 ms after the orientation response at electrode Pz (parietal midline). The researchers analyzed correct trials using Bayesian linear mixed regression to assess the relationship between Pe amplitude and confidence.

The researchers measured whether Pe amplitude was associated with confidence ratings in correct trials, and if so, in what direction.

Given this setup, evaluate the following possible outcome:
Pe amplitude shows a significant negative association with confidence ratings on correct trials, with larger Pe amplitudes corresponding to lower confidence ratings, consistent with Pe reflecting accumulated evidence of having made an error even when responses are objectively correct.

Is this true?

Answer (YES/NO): YES